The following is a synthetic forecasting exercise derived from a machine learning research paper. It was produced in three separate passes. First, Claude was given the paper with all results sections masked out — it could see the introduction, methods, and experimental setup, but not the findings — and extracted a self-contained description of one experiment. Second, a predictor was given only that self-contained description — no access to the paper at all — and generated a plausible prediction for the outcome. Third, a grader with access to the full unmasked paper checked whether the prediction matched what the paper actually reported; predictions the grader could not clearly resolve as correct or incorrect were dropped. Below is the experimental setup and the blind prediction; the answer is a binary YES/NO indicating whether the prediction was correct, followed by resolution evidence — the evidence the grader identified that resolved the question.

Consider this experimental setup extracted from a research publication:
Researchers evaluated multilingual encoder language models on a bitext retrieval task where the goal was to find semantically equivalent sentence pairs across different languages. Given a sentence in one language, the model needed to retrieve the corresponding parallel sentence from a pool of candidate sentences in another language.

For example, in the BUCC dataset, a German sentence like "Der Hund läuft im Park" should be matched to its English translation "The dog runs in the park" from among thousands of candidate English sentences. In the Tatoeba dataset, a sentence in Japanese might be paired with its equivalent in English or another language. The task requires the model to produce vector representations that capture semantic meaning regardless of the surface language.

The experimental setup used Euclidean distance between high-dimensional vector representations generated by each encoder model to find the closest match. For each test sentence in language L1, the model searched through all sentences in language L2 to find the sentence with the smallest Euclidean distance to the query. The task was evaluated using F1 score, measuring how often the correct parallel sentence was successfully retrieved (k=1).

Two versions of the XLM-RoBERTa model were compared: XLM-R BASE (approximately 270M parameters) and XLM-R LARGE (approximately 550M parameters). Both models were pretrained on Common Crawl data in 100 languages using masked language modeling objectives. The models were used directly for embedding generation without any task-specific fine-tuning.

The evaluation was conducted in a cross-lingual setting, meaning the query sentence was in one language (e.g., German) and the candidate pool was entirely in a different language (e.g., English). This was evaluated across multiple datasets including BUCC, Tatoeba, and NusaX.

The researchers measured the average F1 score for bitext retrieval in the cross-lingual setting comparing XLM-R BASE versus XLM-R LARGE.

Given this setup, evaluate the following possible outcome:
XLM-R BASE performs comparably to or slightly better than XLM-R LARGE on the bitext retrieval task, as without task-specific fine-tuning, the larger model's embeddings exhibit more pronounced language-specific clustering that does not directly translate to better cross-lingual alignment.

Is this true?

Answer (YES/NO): NO